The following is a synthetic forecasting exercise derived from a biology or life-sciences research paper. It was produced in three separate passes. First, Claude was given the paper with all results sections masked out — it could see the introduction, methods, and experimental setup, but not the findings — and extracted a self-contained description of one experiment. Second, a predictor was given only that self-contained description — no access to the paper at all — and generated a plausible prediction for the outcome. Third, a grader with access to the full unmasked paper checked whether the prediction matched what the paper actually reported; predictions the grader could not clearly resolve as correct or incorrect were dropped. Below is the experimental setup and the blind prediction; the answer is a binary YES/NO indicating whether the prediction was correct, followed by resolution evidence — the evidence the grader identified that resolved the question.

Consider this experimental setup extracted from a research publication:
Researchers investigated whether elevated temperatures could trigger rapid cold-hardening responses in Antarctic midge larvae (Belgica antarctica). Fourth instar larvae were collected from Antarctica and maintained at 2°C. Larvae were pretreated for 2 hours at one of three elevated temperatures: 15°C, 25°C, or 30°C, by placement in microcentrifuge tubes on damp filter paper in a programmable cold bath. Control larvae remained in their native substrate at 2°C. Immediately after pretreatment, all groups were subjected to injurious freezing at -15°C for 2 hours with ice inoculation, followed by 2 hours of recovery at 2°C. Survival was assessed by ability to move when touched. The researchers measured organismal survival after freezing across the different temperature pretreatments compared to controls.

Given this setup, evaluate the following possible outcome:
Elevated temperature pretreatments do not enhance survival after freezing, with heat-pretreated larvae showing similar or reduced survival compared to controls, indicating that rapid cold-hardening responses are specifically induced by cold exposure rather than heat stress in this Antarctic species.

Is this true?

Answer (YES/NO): NO